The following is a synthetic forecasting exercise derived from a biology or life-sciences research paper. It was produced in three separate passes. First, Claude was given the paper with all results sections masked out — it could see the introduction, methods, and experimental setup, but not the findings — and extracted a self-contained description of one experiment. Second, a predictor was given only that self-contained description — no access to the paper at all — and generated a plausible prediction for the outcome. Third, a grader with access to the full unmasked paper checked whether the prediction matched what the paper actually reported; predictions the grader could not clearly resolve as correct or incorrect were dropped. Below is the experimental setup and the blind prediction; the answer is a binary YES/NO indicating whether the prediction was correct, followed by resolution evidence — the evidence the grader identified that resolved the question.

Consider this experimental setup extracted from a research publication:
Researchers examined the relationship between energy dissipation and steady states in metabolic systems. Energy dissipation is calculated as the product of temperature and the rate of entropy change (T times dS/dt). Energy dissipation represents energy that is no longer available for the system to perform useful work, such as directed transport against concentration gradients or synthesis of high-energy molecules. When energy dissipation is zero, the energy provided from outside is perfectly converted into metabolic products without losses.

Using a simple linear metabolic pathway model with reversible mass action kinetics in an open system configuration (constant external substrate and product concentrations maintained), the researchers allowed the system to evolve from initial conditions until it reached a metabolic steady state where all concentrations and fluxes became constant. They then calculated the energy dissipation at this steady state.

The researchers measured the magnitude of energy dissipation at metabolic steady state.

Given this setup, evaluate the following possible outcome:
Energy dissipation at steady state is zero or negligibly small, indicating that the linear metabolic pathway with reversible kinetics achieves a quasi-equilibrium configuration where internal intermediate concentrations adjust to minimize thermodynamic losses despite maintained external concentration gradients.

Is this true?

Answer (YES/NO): YES